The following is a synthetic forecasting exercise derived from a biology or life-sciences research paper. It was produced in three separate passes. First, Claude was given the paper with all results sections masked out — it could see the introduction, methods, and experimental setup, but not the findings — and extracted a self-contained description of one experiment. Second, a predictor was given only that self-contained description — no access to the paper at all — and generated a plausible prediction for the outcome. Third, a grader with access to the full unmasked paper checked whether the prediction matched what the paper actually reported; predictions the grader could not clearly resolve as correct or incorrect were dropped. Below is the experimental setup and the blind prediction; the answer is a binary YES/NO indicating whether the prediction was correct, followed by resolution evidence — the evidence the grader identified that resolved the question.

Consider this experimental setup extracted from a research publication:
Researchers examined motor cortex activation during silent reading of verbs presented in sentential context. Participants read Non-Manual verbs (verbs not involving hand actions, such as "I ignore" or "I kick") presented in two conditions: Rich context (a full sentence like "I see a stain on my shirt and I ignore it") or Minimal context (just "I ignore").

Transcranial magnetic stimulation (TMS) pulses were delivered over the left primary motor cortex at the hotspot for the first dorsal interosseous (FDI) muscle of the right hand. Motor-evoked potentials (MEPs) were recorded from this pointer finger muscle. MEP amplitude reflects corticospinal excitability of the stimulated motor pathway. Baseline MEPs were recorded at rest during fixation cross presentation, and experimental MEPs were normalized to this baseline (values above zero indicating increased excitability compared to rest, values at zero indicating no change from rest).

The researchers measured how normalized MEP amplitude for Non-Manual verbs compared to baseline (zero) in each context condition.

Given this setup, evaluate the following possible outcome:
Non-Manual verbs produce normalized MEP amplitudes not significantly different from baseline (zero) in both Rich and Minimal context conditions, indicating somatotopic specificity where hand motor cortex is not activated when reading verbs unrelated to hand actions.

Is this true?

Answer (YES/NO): NO